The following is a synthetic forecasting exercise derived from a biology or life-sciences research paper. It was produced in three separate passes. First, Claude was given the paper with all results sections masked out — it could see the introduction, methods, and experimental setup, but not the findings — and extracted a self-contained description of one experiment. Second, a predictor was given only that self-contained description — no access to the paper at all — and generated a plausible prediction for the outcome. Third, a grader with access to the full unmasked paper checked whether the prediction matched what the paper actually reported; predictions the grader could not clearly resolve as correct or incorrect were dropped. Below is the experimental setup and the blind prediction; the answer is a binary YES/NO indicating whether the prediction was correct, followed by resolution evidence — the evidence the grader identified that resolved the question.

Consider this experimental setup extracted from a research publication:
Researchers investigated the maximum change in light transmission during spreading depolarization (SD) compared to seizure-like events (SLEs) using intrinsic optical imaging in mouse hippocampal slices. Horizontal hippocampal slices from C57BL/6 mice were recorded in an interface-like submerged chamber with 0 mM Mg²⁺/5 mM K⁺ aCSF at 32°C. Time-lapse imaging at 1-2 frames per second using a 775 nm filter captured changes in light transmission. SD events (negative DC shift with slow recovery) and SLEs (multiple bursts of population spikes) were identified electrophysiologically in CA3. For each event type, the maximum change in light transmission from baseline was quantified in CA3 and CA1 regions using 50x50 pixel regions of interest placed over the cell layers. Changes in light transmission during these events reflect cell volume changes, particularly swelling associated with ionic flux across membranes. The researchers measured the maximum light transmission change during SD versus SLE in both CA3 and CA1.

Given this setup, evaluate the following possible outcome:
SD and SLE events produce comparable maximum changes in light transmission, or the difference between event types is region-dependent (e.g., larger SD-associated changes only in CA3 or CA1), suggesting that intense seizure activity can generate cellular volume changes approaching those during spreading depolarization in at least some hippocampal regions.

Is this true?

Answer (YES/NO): YES